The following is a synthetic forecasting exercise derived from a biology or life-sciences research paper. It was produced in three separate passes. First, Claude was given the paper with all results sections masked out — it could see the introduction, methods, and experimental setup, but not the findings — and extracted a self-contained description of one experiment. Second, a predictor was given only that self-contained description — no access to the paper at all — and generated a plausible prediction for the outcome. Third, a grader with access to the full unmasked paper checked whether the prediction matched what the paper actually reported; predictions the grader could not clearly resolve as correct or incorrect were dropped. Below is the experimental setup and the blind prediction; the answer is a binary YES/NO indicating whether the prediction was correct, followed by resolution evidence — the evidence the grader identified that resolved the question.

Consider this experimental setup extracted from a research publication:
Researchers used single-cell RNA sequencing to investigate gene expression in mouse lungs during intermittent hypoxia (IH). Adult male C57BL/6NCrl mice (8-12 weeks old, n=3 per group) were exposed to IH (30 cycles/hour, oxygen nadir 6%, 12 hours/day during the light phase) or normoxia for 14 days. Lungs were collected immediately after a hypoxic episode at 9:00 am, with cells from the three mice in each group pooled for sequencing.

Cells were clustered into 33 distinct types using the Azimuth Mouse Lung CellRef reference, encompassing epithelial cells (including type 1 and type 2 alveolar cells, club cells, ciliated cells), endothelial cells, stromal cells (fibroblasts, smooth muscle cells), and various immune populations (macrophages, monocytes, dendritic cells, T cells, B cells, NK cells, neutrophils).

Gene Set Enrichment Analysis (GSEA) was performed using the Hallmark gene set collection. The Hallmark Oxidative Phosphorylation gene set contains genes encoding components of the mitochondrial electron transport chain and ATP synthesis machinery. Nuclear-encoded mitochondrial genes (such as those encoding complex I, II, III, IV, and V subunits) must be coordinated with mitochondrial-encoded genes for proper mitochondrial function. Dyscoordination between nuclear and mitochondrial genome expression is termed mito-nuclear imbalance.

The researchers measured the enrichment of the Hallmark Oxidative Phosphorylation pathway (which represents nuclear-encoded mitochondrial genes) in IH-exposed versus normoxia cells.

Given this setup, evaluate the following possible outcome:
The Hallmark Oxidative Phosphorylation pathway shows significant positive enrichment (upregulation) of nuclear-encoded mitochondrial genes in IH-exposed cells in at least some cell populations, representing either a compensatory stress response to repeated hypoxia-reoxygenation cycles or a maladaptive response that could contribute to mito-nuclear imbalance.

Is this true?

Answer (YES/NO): YES